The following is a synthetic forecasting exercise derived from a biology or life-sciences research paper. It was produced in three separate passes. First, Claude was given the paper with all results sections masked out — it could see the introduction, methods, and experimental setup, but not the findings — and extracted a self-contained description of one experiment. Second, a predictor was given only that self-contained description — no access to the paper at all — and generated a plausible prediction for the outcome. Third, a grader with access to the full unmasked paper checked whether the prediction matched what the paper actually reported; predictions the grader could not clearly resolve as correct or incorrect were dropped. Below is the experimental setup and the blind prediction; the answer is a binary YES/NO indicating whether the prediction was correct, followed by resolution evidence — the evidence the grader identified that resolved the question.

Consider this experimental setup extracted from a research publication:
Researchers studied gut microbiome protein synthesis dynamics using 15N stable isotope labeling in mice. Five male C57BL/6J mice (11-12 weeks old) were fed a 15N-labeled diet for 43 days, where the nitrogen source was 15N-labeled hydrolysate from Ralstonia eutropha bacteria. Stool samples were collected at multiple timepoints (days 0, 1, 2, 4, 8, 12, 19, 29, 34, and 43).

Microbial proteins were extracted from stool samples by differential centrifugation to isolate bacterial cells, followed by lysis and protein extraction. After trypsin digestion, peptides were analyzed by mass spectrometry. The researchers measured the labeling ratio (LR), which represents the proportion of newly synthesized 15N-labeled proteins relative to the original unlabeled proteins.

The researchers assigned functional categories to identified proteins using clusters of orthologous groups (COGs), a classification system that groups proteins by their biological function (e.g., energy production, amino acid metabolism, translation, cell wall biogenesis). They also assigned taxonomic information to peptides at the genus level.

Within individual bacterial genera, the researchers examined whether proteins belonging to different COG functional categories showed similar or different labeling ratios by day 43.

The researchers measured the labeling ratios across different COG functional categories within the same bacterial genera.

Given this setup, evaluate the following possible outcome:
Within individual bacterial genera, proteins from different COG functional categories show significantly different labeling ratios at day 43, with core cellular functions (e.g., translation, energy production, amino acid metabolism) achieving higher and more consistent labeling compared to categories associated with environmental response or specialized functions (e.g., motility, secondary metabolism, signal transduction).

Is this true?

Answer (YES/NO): NO